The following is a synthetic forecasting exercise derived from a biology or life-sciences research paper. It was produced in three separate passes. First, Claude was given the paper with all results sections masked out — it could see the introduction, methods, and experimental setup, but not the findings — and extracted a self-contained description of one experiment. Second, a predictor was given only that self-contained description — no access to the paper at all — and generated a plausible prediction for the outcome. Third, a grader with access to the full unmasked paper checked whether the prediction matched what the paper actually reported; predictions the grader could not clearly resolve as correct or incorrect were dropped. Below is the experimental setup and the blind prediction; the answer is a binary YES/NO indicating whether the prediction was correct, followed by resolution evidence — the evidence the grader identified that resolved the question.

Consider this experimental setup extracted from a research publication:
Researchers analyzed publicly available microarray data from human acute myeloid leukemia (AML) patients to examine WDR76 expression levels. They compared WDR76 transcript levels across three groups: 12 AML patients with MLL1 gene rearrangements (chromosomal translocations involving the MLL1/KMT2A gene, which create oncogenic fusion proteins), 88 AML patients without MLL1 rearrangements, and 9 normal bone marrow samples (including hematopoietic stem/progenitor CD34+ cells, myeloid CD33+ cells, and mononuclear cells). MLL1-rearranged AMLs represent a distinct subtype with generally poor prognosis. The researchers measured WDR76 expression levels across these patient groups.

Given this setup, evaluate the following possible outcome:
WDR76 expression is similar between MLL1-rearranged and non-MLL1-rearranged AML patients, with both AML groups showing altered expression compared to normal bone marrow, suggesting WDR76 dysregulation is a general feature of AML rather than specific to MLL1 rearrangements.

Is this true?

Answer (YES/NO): NO